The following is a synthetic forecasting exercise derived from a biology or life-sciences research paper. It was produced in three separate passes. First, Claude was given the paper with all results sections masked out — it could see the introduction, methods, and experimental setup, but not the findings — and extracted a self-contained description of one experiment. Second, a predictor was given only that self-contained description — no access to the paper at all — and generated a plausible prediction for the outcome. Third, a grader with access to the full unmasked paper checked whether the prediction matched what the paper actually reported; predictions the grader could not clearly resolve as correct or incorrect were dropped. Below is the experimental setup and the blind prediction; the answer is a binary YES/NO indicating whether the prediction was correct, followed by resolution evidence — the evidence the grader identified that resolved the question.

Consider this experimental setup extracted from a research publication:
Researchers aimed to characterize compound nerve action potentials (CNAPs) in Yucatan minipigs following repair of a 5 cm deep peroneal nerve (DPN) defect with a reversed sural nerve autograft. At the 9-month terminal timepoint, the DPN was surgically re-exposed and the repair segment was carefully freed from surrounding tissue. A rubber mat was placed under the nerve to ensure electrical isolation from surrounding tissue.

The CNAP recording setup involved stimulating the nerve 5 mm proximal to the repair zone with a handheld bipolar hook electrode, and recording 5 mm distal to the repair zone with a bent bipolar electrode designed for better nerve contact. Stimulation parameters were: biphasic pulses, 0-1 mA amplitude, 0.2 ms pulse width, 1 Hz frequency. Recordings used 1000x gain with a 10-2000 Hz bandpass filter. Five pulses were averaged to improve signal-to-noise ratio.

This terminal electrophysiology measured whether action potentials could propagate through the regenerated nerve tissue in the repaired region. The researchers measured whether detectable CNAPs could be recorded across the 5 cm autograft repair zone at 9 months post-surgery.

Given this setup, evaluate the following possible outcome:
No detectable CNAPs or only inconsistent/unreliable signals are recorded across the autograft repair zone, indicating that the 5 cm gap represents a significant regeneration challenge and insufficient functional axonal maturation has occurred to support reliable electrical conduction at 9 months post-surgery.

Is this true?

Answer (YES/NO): NO